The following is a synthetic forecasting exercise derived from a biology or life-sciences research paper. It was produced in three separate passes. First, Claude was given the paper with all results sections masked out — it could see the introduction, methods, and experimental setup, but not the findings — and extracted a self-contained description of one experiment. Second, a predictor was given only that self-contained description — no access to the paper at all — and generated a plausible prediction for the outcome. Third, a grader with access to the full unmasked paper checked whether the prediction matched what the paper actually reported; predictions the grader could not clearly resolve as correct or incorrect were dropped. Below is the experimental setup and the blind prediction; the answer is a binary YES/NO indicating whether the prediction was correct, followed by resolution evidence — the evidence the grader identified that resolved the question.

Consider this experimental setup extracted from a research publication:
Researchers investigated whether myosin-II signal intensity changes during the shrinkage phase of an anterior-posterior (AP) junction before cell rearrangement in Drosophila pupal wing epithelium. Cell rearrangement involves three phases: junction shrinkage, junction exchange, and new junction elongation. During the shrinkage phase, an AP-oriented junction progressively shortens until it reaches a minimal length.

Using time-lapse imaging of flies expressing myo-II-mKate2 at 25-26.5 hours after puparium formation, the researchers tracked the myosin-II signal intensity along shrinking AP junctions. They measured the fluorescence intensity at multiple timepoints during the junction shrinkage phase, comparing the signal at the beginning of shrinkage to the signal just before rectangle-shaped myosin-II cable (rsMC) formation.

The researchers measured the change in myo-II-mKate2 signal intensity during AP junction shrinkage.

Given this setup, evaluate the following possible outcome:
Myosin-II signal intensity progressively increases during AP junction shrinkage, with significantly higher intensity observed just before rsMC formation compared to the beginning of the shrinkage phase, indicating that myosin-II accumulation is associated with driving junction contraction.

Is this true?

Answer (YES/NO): YES